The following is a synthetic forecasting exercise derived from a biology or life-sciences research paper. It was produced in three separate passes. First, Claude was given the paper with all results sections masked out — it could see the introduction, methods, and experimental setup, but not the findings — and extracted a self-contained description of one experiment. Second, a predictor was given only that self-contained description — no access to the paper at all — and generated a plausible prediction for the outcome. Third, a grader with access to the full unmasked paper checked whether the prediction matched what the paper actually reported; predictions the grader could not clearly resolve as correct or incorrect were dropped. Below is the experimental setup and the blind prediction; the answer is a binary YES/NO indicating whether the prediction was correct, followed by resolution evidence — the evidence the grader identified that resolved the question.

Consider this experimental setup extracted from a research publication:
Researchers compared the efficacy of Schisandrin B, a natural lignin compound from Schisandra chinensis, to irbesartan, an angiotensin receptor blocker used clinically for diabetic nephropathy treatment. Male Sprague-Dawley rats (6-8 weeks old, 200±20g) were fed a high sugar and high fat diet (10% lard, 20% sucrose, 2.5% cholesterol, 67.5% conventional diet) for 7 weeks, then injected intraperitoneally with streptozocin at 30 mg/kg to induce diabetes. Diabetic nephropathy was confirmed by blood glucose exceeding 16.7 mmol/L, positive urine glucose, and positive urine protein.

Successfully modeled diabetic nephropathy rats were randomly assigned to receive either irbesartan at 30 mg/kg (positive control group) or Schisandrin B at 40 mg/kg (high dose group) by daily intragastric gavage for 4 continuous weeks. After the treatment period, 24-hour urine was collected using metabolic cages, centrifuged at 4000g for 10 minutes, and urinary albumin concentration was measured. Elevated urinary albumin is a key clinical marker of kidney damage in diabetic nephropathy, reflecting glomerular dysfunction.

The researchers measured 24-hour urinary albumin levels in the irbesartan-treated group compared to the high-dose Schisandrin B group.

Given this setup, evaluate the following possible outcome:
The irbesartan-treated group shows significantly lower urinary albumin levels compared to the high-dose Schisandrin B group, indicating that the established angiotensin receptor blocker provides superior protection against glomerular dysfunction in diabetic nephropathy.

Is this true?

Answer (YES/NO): NO